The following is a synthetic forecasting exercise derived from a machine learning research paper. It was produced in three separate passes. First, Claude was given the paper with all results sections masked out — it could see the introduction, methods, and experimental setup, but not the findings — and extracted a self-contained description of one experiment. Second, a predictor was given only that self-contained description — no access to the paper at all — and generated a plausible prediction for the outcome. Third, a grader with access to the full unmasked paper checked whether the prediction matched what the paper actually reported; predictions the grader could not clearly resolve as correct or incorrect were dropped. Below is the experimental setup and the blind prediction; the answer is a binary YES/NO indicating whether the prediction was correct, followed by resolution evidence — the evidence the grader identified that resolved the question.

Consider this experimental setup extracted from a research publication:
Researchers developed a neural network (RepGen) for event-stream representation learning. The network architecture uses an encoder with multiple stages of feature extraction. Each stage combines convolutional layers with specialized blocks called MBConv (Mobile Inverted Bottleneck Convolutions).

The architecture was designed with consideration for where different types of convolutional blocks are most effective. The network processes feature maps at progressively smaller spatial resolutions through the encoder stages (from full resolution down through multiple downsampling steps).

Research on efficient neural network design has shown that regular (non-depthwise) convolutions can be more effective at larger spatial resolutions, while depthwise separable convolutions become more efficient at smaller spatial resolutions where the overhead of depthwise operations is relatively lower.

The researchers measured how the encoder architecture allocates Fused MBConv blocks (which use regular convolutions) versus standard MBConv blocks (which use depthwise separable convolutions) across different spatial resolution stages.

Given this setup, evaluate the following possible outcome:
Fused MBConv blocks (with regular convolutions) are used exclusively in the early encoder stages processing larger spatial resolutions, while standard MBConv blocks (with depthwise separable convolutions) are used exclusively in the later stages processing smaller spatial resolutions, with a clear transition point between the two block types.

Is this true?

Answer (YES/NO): YES